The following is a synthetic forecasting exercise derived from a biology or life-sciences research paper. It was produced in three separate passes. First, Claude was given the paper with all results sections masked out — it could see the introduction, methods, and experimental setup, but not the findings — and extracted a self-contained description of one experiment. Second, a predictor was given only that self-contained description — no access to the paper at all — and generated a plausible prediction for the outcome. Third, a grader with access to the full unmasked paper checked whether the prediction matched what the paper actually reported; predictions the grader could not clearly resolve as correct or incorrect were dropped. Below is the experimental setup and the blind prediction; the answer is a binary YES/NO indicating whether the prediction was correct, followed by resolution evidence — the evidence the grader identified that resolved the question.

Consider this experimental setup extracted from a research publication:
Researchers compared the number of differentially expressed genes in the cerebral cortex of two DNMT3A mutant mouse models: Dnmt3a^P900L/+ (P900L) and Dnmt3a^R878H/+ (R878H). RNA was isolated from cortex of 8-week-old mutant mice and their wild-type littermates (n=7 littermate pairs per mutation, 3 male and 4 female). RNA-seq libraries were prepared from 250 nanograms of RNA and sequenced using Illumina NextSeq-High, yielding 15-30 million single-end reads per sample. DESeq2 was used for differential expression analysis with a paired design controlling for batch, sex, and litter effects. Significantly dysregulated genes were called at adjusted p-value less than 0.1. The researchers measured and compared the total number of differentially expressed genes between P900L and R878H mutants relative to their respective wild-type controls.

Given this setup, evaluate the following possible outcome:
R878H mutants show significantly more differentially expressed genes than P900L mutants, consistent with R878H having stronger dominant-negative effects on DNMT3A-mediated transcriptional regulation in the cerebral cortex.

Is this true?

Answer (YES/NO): YES